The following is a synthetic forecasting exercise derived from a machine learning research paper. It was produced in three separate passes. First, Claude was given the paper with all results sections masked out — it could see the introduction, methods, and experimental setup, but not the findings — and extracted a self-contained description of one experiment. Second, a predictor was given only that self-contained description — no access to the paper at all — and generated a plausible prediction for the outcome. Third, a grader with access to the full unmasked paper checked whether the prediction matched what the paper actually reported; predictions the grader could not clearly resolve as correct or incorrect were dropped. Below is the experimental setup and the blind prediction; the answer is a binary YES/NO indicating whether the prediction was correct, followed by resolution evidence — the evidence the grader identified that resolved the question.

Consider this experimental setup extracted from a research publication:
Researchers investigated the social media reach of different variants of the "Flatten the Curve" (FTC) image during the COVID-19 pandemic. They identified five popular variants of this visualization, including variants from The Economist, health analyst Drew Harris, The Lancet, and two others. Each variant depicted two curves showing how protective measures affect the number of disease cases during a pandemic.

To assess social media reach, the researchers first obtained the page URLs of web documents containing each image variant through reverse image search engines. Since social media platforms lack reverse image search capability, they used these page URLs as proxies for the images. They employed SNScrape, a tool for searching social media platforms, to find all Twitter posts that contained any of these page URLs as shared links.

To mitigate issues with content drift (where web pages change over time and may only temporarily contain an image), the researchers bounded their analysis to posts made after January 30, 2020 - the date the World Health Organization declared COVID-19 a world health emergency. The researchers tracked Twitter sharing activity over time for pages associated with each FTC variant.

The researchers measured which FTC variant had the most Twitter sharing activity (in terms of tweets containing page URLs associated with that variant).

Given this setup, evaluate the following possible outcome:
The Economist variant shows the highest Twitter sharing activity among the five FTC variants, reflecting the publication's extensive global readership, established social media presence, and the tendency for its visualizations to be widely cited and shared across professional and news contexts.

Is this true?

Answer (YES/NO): NO